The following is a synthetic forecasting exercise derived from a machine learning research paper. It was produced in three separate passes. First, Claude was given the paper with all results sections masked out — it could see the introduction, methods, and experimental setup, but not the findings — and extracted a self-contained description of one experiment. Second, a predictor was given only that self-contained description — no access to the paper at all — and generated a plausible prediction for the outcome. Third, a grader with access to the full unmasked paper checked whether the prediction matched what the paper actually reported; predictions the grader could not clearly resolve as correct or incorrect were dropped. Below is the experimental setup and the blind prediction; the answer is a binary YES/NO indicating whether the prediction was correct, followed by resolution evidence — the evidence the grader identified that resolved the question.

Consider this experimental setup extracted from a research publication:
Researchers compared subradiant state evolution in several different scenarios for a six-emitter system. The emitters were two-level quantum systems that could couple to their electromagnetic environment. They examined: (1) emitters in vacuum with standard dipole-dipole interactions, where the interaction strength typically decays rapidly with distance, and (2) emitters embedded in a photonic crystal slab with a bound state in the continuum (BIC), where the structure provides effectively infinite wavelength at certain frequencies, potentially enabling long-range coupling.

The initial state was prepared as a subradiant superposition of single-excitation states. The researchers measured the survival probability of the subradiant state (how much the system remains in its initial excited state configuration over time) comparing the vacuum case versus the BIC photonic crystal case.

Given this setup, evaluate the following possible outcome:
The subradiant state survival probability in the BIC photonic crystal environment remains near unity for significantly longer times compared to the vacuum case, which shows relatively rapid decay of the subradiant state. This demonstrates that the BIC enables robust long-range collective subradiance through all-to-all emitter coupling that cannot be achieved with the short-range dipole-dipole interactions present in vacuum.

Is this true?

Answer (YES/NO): YES